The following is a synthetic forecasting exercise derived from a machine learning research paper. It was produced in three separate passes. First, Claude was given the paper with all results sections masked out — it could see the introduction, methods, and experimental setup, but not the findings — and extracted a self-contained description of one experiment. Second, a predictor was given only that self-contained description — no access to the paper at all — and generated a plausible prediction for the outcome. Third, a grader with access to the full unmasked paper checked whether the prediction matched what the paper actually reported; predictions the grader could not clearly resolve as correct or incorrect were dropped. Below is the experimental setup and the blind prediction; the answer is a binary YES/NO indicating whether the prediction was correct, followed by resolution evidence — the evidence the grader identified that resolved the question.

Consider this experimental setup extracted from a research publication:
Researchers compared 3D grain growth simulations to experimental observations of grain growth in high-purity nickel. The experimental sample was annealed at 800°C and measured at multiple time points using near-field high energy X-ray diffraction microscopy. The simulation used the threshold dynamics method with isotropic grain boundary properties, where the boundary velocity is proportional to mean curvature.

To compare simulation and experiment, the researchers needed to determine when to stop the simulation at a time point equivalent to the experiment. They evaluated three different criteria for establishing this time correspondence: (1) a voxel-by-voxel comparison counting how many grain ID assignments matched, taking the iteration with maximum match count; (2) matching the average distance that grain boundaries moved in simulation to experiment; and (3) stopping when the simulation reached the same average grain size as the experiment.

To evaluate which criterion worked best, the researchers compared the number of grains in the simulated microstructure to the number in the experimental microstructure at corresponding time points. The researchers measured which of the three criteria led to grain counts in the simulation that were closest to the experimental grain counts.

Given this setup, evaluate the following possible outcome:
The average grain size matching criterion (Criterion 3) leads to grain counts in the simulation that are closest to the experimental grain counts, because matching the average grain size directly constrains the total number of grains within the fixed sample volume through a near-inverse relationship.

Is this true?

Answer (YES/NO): YES